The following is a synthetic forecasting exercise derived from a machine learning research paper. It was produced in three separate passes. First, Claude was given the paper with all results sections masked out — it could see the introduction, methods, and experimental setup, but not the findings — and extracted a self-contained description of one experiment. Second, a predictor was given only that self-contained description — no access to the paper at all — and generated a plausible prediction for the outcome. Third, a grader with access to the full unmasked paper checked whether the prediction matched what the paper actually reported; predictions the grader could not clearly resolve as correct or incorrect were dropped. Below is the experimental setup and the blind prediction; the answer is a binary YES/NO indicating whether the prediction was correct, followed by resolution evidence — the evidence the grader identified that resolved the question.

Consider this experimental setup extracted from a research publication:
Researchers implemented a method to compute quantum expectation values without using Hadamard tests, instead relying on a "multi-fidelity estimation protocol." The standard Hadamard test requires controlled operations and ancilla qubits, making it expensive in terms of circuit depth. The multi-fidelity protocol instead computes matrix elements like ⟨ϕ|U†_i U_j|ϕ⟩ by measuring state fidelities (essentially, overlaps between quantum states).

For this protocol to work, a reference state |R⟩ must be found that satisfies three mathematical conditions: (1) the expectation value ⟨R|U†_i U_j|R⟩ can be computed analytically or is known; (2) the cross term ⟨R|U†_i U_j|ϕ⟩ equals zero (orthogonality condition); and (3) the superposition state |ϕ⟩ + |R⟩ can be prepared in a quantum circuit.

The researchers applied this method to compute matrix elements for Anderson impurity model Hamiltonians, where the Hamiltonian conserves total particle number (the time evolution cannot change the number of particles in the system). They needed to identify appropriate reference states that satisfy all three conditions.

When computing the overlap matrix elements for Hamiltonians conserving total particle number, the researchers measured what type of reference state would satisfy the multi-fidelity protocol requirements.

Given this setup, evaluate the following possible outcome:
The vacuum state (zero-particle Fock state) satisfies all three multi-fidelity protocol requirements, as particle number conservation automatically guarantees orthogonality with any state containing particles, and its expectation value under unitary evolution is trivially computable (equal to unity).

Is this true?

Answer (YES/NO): NO